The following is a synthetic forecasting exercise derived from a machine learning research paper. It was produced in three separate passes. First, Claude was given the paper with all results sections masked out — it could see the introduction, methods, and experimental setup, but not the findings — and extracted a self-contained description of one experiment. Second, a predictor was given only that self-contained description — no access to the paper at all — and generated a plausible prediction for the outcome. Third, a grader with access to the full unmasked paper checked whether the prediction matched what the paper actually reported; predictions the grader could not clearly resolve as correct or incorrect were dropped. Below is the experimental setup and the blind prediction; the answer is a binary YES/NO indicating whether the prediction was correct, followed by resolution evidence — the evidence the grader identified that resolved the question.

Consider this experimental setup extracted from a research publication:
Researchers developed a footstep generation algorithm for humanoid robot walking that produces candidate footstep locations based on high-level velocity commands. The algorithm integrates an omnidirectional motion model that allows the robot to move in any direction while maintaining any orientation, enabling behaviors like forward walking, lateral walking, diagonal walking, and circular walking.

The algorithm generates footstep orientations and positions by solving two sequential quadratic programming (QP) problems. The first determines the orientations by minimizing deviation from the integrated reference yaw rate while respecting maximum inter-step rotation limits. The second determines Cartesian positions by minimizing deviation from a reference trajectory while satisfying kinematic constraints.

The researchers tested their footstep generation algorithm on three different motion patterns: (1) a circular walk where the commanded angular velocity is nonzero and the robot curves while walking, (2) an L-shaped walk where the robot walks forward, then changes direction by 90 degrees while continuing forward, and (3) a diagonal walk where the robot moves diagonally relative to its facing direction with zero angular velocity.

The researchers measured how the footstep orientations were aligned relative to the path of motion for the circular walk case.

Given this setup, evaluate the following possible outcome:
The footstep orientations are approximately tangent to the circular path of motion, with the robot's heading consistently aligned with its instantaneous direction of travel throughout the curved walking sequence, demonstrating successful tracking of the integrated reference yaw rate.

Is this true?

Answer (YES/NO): YES